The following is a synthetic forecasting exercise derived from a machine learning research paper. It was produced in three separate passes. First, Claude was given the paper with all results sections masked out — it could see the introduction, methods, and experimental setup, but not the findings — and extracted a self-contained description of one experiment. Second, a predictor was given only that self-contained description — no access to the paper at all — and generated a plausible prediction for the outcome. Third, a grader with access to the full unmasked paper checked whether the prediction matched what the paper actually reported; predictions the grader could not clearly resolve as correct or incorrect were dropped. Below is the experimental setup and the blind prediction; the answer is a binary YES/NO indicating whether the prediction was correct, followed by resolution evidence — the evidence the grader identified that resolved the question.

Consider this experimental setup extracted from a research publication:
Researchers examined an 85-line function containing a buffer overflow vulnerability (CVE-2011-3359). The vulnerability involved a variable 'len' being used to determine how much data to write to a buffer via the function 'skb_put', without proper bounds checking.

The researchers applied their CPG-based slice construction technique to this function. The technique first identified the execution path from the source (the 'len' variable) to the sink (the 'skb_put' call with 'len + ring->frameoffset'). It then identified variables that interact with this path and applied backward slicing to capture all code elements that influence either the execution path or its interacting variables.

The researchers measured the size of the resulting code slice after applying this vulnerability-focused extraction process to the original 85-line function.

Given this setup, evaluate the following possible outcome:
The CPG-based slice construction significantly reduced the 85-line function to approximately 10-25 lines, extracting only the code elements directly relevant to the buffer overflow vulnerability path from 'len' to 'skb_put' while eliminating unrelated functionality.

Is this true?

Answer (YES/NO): YES